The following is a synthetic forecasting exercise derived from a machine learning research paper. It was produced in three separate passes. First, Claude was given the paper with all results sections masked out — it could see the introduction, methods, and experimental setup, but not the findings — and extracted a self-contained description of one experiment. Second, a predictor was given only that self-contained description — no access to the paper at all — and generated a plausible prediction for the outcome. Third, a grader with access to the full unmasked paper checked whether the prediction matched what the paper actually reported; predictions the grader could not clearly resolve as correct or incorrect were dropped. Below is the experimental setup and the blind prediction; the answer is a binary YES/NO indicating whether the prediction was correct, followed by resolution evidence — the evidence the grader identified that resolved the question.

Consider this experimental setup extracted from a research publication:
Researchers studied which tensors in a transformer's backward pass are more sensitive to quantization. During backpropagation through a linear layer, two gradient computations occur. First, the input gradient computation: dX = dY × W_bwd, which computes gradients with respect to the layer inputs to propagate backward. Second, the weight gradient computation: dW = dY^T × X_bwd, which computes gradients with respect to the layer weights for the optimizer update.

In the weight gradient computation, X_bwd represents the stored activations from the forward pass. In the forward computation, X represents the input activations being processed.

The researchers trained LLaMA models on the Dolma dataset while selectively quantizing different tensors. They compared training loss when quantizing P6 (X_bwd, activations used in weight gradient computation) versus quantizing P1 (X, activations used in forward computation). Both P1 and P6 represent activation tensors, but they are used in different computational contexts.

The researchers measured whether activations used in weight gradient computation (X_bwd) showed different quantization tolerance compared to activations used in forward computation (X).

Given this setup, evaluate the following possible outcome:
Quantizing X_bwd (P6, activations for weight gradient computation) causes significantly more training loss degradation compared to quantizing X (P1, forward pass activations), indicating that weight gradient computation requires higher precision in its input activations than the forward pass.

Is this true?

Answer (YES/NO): NO